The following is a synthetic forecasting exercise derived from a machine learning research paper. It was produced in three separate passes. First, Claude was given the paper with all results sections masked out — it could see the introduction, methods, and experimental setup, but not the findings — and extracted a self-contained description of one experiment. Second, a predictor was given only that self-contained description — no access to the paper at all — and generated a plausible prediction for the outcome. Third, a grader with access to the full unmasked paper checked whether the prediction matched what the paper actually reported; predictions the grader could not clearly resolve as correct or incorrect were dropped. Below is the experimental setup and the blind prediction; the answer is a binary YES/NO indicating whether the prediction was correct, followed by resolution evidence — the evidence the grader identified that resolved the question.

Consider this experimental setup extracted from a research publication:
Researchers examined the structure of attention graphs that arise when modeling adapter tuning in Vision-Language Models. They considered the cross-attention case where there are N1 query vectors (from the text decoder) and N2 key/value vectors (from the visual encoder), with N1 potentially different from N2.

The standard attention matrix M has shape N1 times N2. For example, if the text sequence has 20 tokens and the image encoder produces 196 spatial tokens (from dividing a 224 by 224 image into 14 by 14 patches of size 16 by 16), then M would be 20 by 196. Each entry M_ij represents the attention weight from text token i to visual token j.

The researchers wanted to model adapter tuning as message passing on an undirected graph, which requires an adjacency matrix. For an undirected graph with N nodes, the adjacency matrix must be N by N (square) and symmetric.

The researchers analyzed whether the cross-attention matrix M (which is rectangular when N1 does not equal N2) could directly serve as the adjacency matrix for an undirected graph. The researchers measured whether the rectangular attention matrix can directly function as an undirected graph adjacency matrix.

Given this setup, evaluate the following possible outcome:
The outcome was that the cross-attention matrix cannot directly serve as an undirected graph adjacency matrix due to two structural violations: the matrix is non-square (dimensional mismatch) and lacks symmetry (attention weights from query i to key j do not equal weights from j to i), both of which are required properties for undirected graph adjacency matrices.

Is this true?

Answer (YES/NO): NO